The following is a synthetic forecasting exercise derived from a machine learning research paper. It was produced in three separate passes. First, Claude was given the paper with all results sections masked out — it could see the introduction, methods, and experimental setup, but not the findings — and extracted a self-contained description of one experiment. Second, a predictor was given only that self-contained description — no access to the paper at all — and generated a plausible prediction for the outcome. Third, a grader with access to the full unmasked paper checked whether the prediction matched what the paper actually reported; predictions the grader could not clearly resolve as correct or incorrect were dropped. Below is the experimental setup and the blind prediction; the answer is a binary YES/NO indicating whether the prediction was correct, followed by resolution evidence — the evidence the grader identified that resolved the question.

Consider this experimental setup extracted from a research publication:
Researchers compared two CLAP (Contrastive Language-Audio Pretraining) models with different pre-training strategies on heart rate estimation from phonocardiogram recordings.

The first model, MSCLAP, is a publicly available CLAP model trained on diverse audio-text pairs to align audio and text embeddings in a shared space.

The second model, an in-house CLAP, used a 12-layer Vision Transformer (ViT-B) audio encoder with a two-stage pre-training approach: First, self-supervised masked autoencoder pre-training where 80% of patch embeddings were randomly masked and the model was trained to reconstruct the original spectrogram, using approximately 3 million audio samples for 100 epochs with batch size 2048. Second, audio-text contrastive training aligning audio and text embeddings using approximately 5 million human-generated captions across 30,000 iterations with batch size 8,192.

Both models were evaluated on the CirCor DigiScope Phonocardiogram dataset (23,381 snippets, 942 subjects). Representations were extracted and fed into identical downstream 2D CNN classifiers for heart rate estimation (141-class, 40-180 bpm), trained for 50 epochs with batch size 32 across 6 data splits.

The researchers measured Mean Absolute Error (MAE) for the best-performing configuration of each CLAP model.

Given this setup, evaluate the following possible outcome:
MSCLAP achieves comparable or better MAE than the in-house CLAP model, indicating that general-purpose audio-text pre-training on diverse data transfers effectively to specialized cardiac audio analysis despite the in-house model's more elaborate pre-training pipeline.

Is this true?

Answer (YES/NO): NO